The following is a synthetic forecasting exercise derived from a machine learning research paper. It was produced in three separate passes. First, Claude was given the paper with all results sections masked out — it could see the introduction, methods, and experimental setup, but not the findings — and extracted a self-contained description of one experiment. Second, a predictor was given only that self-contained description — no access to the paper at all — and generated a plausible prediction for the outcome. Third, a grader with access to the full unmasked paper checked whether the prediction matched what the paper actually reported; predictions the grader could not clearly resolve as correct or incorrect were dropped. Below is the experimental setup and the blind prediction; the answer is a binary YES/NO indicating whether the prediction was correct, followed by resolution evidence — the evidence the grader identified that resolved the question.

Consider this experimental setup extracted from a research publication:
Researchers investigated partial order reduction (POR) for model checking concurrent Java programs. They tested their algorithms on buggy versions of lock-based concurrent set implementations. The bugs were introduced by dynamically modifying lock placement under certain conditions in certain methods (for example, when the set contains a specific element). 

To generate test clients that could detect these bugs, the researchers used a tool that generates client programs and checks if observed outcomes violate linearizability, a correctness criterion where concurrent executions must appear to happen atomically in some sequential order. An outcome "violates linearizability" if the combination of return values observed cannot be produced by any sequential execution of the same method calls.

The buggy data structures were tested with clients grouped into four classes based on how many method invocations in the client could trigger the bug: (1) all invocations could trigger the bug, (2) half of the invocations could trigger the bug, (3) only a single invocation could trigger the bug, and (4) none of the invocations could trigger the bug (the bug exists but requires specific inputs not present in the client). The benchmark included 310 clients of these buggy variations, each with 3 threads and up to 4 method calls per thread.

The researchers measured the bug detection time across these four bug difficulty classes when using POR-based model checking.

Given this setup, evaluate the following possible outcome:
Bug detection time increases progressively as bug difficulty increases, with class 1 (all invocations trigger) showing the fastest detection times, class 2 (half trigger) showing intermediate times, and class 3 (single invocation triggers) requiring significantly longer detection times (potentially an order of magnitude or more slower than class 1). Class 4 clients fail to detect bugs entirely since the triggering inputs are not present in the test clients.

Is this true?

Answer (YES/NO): NO